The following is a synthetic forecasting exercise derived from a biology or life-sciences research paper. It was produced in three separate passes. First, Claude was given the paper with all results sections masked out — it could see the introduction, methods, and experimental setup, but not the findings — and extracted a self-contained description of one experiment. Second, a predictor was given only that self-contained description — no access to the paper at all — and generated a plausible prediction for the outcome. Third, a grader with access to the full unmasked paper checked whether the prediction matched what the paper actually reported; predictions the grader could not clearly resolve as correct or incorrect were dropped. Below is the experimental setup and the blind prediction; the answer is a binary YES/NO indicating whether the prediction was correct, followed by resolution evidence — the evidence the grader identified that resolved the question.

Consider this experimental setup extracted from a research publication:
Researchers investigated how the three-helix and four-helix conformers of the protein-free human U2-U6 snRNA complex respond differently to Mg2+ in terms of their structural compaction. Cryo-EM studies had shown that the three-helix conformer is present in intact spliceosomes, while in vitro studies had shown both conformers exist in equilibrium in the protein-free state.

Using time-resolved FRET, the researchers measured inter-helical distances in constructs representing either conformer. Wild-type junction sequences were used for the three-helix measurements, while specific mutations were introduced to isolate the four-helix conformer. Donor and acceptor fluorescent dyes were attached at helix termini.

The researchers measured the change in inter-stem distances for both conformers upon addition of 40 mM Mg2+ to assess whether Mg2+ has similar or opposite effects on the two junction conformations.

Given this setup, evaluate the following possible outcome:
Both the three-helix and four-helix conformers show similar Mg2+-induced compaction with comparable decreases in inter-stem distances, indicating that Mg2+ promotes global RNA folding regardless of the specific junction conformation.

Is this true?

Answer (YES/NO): NO